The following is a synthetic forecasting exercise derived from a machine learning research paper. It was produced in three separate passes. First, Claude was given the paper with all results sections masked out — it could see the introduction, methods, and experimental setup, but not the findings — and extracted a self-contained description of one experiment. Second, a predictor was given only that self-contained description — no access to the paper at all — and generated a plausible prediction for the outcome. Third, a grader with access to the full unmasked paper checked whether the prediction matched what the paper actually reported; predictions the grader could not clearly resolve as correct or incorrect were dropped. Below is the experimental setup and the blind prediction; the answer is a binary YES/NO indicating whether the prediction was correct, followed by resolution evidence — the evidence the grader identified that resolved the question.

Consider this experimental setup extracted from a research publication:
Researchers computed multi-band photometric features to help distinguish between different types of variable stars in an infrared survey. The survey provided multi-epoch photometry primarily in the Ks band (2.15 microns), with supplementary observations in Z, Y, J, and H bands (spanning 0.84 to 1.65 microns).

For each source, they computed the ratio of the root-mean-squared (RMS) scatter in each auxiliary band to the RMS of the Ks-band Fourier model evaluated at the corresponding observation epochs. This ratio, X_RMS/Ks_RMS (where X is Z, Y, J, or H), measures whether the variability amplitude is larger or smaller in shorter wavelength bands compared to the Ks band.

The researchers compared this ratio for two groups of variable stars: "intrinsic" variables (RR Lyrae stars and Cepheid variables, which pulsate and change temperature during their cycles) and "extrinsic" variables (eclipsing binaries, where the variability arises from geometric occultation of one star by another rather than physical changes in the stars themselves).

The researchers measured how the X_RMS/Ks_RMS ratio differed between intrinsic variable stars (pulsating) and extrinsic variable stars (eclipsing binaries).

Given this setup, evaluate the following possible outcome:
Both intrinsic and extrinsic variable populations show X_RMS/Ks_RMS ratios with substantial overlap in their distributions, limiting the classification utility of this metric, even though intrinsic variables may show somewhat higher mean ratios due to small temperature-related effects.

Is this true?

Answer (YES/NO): NO